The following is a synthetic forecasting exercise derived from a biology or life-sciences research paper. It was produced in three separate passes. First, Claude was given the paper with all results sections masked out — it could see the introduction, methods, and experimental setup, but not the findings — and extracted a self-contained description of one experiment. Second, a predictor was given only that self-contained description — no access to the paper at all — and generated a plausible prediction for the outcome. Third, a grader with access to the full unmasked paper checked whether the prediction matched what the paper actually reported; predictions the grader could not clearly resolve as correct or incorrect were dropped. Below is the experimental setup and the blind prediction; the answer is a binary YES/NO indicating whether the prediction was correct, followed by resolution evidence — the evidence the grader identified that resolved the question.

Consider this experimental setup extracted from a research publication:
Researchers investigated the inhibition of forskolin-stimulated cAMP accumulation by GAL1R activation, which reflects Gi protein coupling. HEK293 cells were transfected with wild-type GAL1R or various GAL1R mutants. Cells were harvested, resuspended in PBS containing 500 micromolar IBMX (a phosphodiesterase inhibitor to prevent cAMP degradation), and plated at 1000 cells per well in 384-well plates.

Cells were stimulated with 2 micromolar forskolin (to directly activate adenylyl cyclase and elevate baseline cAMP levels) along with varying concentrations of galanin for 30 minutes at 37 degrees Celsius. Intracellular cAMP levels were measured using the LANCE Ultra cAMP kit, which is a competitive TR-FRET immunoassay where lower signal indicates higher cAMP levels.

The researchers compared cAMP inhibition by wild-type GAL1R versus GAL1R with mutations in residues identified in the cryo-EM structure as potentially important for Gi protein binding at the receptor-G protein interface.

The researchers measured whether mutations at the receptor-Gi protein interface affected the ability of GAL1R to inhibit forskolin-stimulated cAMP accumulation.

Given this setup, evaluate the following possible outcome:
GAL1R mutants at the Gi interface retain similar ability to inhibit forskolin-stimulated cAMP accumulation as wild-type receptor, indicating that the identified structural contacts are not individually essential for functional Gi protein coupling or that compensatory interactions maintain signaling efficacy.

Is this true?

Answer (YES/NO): YES